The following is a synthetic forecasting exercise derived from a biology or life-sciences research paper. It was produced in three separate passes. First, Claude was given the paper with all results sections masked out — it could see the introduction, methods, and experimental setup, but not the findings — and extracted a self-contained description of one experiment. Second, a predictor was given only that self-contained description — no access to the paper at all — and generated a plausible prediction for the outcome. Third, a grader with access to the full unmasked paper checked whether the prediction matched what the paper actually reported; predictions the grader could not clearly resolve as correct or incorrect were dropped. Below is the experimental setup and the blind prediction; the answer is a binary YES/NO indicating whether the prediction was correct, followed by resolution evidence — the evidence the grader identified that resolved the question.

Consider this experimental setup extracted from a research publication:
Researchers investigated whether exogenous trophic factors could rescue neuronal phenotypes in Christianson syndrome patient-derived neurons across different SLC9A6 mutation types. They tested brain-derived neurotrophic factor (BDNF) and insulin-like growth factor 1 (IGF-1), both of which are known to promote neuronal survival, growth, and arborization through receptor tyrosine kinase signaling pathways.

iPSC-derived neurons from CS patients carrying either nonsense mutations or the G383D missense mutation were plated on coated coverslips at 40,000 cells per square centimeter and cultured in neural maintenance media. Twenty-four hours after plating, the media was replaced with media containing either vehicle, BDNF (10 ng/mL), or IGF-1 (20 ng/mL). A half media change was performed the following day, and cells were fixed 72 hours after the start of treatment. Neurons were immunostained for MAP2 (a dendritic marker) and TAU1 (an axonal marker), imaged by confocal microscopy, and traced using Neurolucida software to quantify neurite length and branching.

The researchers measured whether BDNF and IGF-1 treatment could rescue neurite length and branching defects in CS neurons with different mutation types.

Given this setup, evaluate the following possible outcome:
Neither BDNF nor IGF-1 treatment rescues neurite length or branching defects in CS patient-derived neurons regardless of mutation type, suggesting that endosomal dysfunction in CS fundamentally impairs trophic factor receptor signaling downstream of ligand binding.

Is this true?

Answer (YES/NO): NO